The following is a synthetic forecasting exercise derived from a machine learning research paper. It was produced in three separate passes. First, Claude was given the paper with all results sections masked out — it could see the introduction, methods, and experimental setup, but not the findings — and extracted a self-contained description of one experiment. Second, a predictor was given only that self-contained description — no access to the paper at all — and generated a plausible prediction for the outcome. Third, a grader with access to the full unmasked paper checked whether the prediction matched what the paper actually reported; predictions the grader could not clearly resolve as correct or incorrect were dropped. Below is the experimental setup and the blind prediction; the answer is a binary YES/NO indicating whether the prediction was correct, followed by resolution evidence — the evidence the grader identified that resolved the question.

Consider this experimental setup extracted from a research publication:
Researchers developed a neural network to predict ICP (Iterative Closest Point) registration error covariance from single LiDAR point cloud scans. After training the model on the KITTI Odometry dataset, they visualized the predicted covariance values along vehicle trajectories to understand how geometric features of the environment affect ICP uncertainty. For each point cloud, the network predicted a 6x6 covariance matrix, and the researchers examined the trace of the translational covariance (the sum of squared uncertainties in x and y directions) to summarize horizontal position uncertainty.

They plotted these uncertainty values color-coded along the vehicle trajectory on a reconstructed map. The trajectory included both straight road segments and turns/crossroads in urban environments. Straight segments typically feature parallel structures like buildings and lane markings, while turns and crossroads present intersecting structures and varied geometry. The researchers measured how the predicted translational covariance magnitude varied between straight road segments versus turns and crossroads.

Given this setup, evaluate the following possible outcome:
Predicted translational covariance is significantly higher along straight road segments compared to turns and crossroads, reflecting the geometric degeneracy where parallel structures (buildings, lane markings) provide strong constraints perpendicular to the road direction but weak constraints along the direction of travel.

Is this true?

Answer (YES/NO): YES